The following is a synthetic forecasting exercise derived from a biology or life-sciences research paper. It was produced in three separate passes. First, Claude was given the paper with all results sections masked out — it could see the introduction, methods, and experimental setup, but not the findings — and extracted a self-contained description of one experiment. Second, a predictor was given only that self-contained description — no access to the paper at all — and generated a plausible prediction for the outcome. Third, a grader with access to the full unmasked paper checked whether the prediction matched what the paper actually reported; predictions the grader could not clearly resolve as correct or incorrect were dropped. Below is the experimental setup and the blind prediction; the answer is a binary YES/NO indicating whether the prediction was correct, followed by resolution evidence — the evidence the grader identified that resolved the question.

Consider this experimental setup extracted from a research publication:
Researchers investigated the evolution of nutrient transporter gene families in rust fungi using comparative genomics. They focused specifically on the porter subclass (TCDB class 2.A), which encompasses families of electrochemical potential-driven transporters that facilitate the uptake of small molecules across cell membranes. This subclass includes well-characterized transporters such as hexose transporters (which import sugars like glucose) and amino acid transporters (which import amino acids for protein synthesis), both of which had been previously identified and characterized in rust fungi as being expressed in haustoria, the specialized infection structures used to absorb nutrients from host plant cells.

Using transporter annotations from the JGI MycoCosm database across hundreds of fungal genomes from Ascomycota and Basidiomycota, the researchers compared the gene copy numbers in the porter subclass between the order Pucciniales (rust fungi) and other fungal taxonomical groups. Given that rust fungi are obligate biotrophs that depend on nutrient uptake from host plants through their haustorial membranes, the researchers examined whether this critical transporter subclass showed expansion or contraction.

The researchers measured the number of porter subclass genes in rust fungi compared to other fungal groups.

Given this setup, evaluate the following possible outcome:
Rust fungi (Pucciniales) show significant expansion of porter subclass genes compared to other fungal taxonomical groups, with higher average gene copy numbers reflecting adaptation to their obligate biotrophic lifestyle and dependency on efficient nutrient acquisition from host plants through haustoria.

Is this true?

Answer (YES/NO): NO